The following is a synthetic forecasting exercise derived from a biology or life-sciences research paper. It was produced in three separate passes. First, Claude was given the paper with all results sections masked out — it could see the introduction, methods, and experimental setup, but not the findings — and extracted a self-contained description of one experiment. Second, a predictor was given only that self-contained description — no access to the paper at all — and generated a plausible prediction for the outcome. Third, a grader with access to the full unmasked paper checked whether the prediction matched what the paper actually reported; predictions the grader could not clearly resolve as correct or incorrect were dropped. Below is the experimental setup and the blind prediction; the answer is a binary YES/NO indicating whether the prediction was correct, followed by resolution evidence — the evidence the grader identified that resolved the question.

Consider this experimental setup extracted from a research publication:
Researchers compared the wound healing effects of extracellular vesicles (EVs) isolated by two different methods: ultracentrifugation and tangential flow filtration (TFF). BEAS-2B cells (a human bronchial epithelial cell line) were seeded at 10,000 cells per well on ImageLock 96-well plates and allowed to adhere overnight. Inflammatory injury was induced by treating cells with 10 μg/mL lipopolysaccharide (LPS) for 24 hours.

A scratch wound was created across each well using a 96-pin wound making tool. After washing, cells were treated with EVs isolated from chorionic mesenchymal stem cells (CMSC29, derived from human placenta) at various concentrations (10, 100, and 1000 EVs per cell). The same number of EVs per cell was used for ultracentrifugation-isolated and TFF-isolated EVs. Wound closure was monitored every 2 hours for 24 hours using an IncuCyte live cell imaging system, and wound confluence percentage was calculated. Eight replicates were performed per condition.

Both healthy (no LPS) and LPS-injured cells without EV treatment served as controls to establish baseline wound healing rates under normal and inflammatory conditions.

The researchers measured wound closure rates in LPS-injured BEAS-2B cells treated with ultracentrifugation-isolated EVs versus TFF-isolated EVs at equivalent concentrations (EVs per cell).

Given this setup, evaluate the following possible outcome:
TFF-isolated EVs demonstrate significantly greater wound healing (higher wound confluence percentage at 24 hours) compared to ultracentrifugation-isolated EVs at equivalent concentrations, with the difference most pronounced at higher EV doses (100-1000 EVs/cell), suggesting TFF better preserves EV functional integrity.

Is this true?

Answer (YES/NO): NO